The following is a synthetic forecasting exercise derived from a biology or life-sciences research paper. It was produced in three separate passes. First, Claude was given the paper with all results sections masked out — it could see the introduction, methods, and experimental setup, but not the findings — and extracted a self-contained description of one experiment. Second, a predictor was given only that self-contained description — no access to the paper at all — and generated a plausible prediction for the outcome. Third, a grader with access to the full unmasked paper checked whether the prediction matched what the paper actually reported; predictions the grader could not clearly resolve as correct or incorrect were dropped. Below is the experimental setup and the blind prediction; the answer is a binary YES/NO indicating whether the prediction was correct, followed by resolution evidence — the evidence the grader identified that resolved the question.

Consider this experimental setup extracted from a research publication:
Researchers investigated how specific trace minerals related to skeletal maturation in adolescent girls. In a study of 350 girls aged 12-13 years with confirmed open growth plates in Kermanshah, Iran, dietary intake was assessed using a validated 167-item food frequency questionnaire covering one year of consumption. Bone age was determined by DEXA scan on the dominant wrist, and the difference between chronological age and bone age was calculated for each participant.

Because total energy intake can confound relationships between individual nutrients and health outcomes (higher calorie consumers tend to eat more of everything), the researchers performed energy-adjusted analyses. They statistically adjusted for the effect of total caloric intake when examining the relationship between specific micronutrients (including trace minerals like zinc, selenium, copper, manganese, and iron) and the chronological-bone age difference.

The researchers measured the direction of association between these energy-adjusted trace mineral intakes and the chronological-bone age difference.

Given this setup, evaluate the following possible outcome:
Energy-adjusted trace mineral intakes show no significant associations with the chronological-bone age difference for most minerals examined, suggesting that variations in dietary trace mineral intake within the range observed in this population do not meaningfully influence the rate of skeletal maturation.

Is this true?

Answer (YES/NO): NO